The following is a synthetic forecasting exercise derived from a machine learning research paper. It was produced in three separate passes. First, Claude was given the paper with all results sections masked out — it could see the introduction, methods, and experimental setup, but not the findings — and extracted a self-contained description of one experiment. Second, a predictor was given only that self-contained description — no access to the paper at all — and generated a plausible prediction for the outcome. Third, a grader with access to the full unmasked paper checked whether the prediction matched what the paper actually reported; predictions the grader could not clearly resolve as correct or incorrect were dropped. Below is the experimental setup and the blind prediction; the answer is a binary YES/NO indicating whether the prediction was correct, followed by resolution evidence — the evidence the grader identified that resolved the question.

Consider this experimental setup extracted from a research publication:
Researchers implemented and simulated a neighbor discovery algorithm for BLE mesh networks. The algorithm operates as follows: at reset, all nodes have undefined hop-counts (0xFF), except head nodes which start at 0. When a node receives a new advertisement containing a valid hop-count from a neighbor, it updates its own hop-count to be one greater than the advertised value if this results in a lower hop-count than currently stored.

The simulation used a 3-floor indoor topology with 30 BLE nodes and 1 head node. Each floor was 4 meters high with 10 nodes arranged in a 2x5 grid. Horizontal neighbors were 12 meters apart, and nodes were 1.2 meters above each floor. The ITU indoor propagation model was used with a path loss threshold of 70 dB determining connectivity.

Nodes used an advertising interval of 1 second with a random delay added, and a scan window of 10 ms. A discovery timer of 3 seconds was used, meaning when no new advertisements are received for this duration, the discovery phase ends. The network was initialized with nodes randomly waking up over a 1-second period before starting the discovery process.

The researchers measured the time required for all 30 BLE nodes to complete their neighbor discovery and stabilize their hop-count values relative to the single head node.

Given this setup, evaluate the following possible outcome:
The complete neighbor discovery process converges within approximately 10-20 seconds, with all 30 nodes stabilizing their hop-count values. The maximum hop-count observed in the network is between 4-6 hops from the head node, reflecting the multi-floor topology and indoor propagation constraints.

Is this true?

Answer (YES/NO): NO